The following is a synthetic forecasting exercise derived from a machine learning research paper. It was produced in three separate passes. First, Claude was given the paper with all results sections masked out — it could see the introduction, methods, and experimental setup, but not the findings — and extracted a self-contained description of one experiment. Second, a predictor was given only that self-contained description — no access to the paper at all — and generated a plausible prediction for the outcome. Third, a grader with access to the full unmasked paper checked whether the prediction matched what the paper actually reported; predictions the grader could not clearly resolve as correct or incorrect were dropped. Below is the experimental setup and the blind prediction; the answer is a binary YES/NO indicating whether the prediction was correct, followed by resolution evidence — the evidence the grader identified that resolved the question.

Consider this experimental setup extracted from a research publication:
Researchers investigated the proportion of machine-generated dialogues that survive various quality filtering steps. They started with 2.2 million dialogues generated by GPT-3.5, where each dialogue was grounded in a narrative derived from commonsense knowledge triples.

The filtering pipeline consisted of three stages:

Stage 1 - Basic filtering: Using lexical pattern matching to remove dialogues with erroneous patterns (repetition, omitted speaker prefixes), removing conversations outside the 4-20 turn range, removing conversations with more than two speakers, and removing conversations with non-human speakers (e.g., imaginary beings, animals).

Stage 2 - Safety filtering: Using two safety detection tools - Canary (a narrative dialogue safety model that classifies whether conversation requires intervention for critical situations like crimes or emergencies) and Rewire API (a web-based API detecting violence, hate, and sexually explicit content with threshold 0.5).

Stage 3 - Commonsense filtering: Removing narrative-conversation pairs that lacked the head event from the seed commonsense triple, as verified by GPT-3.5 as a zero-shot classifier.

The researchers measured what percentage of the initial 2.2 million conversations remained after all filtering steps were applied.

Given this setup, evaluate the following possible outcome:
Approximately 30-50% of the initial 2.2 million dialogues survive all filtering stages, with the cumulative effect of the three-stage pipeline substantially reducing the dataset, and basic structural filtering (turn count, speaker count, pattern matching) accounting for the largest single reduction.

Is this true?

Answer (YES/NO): NO